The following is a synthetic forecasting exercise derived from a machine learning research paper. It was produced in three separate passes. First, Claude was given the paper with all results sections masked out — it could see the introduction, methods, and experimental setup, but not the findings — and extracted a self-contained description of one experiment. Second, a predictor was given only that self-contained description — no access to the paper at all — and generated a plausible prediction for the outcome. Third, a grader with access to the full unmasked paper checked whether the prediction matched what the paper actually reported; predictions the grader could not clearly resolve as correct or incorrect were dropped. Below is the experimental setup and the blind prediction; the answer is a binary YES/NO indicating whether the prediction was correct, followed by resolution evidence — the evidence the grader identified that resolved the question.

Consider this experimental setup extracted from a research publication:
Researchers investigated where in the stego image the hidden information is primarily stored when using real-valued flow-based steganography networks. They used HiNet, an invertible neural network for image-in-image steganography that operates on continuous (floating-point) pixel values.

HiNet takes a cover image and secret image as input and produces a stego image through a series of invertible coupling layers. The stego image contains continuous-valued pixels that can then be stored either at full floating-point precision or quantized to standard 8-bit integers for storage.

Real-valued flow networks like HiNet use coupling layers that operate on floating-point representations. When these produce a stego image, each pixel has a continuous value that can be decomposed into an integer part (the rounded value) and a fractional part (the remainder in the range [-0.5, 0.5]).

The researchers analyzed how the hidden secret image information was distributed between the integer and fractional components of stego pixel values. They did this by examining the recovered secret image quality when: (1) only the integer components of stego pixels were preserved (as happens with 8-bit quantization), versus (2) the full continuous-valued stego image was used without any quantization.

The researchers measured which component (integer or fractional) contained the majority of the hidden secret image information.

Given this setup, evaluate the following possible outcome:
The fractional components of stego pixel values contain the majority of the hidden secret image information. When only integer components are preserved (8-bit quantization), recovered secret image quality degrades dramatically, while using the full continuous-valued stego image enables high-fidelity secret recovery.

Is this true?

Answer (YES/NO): YES